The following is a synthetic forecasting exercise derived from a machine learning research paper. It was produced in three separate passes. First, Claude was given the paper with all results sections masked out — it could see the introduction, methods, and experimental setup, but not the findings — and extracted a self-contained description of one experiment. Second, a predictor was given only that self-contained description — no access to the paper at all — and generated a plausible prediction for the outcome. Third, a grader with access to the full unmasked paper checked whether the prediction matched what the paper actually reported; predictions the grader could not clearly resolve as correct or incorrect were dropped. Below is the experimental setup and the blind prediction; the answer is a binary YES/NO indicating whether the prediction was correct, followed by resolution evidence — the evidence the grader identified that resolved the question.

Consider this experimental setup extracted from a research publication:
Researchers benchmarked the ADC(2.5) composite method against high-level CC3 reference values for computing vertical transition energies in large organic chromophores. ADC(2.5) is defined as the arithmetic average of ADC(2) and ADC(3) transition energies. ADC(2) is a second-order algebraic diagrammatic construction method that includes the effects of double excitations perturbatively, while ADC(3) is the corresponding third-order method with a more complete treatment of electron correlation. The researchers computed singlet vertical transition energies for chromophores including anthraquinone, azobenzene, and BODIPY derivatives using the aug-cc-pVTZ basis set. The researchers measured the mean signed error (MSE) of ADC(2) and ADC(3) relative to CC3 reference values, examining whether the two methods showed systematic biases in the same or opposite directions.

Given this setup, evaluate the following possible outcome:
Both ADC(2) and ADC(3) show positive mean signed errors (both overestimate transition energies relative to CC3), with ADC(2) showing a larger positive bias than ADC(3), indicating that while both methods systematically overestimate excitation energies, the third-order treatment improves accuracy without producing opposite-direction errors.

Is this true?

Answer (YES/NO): NO